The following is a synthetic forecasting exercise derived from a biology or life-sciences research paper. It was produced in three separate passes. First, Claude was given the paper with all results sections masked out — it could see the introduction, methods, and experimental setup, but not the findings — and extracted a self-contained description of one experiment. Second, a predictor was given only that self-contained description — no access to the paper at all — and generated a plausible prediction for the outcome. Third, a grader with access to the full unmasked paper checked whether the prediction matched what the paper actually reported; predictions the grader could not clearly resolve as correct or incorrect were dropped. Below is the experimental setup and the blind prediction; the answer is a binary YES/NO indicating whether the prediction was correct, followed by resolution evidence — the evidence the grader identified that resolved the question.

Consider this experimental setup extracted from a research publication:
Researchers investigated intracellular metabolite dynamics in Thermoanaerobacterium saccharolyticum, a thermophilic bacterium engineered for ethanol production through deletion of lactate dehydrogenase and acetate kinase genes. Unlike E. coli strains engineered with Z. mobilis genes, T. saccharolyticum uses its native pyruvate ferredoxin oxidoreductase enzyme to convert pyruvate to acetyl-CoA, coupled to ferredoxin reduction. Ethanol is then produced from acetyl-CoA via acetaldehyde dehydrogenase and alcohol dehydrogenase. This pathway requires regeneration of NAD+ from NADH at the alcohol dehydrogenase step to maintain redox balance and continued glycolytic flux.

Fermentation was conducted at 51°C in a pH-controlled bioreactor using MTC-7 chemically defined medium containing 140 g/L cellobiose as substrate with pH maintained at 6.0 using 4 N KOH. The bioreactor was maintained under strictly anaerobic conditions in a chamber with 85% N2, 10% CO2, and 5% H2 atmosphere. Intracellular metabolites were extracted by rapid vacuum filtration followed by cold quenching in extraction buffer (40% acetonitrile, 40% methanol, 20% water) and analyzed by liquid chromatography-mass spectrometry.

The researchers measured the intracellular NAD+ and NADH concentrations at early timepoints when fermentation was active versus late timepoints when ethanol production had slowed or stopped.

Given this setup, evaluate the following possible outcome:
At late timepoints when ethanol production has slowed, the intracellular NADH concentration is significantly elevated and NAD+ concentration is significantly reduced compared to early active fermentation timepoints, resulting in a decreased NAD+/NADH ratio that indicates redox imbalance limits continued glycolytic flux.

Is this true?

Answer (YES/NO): NO